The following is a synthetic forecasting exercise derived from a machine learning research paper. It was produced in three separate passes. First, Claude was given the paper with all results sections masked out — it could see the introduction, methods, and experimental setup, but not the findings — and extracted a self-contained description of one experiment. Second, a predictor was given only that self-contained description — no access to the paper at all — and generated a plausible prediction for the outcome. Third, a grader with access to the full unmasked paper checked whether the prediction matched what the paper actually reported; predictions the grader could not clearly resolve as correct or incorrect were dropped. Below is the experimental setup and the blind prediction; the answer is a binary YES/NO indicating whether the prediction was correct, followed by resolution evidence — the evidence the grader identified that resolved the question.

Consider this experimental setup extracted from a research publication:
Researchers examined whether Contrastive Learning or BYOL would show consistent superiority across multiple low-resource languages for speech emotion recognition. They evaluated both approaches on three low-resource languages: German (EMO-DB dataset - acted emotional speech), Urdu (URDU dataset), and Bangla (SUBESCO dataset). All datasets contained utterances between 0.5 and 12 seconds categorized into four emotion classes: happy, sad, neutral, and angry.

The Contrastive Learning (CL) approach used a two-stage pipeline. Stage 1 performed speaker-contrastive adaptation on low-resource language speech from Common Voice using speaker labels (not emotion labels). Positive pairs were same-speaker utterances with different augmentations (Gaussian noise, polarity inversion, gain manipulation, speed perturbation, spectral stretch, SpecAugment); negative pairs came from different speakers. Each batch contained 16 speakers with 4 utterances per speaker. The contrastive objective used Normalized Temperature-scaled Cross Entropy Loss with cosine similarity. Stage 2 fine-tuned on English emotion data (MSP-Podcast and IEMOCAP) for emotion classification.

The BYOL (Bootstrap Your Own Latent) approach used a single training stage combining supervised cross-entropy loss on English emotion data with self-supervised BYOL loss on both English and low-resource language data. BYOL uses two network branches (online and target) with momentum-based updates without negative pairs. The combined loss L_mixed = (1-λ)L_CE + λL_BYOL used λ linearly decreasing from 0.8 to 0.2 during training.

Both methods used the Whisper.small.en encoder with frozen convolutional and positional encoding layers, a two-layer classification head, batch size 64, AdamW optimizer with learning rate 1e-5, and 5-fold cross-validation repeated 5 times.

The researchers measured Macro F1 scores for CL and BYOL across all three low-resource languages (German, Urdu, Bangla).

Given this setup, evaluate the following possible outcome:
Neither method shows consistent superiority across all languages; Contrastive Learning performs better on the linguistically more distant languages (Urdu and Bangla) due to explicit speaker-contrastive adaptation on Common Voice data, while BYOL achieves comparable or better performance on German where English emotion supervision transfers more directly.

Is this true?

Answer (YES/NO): NO